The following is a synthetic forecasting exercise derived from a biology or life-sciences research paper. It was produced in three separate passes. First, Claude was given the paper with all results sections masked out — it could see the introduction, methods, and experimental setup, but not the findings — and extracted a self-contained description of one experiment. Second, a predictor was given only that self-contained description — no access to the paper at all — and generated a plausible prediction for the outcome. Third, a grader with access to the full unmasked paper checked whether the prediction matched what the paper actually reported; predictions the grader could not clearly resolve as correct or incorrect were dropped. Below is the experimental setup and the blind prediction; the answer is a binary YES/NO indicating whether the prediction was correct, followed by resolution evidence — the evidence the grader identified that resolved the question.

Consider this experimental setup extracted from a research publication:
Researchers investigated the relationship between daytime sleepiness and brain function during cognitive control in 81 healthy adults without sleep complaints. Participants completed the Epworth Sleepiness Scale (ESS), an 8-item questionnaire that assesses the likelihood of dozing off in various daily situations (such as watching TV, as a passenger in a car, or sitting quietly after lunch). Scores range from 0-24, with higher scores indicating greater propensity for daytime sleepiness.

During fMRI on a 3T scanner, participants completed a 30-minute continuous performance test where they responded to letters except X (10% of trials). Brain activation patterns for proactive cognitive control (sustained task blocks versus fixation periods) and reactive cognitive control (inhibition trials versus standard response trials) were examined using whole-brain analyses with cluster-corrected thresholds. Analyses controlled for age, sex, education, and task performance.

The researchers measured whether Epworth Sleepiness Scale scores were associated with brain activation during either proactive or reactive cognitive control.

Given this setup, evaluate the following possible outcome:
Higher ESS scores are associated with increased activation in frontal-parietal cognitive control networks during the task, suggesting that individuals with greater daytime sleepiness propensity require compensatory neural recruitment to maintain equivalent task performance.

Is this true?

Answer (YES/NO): NO